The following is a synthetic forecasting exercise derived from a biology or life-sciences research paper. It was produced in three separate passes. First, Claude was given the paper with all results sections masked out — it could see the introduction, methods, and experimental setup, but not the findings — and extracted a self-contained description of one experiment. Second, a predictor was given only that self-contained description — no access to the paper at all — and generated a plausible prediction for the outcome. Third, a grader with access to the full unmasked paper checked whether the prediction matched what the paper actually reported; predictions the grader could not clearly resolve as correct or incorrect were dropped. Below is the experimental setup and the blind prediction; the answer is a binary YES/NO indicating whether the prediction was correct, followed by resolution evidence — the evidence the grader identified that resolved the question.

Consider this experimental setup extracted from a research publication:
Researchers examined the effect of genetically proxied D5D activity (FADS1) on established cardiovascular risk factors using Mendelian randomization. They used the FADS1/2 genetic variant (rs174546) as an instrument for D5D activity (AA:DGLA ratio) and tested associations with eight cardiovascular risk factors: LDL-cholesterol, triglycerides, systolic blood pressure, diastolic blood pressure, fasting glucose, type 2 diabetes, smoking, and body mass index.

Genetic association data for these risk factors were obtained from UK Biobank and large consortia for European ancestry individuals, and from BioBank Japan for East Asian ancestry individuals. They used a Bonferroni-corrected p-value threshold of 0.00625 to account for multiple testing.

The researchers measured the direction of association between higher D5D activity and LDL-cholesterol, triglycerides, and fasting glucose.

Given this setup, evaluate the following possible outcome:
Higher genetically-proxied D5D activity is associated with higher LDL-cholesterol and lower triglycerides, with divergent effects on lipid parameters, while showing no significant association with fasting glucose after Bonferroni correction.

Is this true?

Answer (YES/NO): NO